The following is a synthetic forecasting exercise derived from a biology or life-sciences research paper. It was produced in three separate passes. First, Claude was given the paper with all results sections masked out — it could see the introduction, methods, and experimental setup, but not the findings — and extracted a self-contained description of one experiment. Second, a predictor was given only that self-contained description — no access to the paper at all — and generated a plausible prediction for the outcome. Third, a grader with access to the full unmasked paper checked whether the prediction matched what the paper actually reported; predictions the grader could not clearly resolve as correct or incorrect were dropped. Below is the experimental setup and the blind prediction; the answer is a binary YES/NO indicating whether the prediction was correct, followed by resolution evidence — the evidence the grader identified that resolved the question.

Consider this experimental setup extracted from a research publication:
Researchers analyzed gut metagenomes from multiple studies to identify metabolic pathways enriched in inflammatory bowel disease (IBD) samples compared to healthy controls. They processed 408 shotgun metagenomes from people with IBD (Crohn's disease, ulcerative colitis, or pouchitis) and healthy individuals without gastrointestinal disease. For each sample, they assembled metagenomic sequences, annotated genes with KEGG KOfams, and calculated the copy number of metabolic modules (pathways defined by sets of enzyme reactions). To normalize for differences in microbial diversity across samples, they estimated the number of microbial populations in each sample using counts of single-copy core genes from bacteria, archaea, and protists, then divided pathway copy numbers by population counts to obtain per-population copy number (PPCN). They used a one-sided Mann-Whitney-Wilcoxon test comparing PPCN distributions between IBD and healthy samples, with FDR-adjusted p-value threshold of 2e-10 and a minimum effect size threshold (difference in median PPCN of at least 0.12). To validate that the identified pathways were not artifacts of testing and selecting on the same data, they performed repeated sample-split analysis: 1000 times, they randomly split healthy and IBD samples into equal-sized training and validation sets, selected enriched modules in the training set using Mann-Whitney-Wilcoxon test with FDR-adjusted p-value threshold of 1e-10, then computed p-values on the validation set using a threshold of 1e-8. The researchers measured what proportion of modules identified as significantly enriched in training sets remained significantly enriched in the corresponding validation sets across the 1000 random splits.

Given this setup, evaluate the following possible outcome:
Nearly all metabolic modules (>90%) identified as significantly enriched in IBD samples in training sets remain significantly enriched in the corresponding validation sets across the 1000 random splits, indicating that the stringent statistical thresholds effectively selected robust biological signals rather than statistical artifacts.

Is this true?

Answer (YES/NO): NO